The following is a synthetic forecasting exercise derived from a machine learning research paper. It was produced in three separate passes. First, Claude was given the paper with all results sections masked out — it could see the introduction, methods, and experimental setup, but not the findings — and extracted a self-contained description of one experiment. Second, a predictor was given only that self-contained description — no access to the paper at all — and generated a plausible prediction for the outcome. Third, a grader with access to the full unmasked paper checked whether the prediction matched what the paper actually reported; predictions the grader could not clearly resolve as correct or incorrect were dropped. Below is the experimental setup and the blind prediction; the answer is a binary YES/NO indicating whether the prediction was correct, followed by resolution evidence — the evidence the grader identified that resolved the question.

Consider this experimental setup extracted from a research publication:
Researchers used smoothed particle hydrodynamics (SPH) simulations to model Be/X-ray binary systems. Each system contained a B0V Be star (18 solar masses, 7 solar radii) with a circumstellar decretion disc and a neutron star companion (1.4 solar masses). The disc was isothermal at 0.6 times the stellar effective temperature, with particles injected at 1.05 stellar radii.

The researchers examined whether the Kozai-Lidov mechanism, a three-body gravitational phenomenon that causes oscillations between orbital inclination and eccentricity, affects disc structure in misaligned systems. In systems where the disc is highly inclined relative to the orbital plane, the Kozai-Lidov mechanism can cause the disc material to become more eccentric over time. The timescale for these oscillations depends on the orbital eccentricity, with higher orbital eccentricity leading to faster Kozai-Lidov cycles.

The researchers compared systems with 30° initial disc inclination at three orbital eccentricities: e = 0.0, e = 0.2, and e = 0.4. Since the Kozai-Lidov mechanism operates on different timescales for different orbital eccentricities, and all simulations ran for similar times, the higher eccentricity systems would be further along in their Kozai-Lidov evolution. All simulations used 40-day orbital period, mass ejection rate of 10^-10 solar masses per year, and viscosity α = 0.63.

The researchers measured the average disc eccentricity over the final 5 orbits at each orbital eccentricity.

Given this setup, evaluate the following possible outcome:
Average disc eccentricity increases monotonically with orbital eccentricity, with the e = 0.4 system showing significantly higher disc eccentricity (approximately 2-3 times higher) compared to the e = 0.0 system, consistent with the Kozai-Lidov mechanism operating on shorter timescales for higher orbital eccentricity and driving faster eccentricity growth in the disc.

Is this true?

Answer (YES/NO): NO